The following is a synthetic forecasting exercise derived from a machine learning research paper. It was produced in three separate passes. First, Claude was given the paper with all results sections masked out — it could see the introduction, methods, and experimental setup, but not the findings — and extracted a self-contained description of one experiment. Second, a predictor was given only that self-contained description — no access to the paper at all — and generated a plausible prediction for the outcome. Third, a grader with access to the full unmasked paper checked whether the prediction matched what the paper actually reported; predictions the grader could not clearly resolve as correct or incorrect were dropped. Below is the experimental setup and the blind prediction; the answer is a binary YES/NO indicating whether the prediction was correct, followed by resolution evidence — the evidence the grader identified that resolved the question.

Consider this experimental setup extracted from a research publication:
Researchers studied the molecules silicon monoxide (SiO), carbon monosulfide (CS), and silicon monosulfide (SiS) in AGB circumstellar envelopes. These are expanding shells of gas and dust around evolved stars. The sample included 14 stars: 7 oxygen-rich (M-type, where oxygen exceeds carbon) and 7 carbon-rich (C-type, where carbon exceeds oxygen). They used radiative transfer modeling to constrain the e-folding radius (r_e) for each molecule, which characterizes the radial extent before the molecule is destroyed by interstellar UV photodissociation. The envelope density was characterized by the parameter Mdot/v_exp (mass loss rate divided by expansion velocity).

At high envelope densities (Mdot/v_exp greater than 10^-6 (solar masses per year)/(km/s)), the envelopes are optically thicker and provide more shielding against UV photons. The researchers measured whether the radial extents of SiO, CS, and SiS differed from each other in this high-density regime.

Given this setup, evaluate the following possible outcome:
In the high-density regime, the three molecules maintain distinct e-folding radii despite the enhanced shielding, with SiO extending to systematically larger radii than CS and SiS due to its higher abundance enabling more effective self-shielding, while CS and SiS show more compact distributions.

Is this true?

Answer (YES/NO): NO